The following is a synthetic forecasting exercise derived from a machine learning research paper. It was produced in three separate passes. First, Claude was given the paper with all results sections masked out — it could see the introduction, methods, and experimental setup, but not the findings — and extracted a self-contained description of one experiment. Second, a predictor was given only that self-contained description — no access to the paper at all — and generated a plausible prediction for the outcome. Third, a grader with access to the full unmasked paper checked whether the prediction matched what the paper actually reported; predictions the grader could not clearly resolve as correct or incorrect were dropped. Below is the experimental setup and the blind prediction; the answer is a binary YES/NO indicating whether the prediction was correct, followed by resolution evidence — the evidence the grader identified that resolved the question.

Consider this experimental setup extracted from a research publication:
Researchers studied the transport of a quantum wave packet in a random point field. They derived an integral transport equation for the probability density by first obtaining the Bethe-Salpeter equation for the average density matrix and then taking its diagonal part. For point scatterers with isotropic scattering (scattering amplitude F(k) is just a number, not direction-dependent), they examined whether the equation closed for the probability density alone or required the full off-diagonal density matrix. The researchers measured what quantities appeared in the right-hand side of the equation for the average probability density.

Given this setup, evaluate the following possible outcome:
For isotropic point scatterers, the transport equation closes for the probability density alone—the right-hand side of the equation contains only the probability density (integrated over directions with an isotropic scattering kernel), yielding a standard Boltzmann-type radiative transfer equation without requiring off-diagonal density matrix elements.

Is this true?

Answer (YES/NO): YES